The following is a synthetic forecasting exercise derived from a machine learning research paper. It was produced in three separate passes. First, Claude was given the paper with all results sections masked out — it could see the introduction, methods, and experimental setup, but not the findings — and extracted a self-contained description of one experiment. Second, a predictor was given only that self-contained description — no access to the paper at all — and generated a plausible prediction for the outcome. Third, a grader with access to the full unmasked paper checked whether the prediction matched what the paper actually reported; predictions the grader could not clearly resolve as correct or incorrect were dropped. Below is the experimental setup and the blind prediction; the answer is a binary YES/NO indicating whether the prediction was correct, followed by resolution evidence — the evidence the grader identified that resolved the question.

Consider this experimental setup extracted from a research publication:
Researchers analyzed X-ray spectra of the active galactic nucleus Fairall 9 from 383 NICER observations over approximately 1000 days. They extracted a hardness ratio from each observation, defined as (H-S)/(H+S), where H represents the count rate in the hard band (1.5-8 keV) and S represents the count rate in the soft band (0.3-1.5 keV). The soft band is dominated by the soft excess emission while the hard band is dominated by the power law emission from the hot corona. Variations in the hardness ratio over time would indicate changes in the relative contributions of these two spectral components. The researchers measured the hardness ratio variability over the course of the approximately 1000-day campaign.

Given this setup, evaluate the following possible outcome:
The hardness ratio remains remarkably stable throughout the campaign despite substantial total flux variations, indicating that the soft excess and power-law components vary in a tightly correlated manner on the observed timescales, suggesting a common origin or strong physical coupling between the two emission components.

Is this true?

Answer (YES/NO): NO